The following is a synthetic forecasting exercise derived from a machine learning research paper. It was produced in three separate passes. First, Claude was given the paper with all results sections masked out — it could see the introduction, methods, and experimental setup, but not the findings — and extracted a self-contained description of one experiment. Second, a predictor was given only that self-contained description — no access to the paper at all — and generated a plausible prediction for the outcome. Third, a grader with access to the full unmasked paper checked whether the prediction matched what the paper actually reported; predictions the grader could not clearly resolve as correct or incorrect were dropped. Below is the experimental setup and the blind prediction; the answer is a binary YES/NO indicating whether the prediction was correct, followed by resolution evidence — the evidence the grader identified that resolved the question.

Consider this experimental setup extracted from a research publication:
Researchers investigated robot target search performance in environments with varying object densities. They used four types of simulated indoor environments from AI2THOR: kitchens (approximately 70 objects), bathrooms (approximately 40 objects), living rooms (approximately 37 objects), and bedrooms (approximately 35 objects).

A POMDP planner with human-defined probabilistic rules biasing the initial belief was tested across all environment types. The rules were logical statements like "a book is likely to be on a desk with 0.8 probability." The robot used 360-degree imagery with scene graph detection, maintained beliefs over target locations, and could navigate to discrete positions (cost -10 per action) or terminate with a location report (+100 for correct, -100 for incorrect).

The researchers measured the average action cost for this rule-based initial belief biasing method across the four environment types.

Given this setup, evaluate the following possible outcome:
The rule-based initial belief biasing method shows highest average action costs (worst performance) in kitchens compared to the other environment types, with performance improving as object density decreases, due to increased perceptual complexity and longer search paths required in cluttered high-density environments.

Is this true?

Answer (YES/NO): NO